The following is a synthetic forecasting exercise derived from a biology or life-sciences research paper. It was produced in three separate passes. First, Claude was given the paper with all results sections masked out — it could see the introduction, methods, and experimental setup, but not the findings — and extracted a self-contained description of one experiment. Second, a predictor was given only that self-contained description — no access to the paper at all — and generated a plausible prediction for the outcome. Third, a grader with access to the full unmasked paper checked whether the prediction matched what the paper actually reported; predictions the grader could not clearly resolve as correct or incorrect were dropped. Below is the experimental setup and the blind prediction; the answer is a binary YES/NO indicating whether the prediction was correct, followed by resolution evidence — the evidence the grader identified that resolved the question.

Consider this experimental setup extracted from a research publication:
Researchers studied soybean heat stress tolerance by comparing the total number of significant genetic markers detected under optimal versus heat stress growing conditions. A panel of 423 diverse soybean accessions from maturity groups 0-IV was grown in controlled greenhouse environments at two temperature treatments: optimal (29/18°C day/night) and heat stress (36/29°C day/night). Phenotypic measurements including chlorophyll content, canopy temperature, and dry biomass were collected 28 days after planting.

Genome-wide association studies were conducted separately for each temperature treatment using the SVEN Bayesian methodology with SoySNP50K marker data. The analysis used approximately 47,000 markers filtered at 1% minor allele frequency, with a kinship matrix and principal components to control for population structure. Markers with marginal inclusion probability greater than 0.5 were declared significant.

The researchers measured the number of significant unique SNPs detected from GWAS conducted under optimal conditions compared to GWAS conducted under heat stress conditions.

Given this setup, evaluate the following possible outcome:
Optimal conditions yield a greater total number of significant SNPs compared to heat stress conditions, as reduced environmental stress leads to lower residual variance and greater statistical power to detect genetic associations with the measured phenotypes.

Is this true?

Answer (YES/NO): YES